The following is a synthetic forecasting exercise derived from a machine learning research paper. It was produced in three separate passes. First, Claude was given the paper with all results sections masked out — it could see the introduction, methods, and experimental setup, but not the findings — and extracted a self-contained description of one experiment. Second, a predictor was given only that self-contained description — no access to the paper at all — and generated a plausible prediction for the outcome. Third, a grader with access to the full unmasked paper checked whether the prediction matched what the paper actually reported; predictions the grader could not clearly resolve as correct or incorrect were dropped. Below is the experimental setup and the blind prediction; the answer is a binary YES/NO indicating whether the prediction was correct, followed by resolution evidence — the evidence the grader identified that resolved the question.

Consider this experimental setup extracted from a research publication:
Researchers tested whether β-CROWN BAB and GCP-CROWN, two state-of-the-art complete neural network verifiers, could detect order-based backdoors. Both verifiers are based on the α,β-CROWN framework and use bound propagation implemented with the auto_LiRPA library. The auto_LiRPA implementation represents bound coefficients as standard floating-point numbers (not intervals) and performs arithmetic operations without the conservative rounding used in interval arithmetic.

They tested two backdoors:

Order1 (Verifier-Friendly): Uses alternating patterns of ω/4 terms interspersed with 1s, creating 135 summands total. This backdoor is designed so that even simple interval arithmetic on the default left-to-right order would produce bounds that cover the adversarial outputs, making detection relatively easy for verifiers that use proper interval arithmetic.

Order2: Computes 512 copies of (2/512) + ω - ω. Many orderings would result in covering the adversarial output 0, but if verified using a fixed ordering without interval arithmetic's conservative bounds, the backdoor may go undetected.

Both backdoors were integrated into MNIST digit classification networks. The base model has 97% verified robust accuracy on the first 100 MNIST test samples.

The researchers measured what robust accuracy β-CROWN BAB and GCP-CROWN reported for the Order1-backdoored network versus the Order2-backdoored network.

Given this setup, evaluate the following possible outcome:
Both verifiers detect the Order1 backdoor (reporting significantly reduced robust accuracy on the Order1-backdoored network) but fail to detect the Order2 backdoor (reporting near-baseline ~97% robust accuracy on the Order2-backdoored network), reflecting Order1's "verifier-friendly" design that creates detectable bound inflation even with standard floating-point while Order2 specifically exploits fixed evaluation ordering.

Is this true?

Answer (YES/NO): YES